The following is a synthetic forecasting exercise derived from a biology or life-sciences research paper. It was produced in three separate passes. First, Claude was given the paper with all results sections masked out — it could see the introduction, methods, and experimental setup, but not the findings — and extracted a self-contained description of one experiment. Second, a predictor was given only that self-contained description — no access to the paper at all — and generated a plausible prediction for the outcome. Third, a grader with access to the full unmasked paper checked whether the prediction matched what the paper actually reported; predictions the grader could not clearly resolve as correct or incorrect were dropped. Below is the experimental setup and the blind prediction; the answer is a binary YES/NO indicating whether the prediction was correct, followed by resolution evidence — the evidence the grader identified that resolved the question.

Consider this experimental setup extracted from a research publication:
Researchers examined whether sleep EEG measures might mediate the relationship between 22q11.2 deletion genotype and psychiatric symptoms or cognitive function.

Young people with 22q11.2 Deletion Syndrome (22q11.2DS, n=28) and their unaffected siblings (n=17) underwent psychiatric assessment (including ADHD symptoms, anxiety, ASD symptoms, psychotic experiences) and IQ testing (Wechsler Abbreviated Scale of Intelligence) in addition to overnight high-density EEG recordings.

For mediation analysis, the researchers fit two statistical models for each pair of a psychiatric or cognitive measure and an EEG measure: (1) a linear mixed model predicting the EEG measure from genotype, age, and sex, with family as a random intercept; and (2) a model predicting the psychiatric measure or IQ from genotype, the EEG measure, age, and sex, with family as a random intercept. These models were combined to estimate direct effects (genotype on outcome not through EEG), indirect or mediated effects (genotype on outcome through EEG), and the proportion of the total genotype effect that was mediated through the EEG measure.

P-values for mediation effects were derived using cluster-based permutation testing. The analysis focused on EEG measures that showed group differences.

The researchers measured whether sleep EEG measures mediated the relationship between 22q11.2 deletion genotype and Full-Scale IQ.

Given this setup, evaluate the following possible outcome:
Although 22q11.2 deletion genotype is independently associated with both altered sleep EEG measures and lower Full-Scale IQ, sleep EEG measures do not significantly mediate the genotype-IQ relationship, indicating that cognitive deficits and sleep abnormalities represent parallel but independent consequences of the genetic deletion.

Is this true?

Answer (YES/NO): YES